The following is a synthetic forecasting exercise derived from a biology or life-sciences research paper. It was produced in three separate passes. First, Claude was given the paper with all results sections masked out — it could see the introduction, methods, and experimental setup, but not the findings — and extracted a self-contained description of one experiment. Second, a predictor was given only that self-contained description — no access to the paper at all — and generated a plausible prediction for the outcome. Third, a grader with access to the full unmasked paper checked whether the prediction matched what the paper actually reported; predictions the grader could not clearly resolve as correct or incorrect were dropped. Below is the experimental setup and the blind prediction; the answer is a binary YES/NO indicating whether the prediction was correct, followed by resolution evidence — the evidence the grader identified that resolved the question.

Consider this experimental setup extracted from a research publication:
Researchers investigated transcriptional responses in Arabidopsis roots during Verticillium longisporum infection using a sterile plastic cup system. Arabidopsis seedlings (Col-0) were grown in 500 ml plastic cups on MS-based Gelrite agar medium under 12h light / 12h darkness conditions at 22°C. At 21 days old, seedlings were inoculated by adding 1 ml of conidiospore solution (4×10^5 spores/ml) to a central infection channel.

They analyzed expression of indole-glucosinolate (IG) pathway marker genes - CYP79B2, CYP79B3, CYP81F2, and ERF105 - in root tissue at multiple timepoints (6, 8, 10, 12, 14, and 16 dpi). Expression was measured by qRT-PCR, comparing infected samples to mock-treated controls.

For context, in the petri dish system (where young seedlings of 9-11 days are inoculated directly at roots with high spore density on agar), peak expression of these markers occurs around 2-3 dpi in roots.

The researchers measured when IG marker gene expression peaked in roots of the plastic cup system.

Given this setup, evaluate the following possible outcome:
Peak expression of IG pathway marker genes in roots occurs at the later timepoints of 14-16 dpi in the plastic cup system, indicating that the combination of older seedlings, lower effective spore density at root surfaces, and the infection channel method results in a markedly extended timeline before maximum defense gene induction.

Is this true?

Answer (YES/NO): NO